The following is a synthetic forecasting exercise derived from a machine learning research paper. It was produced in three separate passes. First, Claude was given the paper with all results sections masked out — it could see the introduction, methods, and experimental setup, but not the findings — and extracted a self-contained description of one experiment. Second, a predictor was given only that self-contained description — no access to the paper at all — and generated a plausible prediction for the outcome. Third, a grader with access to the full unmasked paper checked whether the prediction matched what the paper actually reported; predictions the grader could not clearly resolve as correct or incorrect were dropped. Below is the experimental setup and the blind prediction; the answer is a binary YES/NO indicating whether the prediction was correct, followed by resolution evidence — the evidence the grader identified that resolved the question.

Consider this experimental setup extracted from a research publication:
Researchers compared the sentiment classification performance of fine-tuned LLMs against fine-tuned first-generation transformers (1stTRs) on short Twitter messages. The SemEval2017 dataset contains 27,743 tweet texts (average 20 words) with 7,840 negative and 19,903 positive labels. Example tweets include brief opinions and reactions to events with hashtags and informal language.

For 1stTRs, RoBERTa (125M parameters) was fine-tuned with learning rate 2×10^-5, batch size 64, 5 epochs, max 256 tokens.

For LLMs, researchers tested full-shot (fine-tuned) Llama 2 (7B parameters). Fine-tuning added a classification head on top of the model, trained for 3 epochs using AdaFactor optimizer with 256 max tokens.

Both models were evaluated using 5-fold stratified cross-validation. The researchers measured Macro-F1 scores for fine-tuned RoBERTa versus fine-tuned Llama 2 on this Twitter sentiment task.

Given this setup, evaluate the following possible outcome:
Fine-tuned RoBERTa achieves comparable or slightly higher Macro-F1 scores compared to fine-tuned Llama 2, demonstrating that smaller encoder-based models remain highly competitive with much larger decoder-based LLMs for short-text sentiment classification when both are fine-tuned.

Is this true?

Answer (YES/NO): NO